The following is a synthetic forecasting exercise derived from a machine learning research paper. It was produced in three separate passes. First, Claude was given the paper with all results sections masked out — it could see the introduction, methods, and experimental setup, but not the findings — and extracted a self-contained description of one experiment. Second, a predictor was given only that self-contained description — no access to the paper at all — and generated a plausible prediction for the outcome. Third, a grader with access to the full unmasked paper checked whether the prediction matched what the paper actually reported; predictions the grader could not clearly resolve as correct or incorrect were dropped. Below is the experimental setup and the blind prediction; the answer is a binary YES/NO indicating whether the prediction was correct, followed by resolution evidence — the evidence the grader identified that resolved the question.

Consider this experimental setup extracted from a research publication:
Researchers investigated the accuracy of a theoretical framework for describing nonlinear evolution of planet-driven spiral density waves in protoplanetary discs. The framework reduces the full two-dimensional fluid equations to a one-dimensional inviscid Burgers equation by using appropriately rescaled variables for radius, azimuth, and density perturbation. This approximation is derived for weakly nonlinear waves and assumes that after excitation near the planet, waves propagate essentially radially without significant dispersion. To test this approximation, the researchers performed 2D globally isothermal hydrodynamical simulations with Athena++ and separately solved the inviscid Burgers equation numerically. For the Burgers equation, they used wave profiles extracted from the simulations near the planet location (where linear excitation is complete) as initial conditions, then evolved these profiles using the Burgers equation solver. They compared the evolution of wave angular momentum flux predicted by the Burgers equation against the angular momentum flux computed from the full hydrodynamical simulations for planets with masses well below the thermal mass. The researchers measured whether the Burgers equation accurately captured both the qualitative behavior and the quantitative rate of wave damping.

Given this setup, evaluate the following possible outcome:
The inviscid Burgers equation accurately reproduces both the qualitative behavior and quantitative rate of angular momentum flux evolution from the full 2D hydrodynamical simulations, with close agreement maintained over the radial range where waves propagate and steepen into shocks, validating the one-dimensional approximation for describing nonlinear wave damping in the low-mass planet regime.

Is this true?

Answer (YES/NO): NO